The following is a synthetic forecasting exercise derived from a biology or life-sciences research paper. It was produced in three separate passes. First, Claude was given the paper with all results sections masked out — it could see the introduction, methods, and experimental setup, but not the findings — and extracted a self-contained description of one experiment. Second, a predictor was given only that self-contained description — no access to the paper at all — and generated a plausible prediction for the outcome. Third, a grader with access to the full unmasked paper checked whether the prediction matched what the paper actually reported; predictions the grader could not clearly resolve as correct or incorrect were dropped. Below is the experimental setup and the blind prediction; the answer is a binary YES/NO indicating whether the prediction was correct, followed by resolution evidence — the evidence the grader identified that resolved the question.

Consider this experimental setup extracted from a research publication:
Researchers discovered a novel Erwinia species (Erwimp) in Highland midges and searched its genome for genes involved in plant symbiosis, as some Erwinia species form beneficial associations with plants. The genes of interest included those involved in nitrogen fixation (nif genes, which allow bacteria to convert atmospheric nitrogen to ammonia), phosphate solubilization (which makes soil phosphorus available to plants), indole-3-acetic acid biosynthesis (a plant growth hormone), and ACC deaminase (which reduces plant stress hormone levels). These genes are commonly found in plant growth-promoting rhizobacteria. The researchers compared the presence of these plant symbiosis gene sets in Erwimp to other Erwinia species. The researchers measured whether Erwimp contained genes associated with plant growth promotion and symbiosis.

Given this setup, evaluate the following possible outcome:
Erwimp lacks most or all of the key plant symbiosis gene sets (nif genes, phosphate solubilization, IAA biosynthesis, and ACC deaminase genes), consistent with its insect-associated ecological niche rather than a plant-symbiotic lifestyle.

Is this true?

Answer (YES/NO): YES